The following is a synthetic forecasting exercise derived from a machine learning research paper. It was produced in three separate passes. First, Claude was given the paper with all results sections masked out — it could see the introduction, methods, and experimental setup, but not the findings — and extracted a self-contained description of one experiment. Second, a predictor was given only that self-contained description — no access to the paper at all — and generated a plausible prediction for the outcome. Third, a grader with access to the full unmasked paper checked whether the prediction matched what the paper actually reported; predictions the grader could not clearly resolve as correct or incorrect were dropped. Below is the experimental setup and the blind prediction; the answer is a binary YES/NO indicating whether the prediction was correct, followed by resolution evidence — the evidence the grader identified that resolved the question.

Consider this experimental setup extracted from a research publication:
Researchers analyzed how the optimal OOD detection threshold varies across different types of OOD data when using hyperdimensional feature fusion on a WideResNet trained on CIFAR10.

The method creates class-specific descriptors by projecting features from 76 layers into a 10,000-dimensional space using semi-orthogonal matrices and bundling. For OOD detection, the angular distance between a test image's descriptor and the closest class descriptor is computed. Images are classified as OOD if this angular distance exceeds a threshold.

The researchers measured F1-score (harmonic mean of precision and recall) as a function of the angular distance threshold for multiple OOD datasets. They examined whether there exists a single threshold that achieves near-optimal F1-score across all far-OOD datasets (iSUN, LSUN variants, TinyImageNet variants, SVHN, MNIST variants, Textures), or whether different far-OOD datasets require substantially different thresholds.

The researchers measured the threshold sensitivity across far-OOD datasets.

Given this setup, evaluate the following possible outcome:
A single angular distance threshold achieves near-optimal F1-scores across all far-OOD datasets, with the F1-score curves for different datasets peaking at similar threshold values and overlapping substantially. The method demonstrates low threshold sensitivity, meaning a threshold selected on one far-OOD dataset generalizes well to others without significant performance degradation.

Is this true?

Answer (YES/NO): YES